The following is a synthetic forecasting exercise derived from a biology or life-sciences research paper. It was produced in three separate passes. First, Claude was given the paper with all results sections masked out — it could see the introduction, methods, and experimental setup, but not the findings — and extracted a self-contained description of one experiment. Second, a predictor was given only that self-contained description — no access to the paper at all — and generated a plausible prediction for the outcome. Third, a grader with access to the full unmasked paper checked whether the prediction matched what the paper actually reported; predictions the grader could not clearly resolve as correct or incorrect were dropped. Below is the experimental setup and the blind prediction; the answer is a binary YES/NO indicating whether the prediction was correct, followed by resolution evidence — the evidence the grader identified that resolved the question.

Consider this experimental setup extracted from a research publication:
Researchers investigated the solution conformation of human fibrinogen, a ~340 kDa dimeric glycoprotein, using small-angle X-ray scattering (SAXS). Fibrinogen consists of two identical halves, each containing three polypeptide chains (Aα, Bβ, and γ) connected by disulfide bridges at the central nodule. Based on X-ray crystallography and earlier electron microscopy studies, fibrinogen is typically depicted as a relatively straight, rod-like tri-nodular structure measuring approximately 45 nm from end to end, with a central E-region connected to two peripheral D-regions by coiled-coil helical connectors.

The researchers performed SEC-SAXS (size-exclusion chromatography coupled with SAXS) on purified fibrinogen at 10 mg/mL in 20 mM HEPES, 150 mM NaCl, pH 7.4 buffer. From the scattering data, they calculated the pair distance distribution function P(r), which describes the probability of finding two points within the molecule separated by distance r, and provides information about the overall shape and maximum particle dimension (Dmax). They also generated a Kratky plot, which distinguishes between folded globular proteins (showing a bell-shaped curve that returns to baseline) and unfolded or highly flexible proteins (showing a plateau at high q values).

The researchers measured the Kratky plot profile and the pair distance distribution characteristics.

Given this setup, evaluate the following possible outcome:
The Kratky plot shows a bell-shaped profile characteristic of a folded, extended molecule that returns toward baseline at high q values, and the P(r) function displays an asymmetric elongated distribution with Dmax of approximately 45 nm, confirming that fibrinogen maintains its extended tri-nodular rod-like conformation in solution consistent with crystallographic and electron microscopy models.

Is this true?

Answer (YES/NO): NO